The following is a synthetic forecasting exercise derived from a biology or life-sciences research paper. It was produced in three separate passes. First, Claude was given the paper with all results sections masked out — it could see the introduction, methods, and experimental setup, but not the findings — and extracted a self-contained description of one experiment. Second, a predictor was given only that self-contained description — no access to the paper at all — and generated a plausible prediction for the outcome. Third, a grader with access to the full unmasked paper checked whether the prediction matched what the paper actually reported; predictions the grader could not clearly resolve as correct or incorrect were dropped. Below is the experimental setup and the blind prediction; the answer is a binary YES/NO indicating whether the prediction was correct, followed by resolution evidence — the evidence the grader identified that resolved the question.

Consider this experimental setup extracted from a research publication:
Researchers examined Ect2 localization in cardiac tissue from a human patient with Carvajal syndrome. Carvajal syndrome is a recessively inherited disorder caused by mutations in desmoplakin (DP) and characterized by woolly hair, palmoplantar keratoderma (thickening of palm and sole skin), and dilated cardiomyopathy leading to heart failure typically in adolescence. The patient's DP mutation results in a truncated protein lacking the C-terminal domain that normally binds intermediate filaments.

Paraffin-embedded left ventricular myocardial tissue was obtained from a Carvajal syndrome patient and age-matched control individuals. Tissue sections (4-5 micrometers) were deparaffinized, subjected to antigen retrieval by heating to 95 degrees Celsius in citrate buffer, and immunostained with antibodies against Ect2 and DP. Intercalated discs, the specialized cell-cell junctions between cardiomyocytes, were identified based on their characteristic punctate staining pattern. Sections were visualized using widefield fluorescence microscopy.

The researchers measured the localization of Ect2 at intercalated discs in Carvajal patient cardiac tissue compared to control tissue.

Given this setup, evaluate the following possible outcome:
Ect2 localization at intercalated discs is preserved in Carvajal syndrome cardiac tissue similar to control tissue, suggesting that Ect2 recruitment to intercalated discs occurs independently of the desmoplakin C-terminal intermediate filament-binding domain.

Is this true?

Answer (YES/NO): NO